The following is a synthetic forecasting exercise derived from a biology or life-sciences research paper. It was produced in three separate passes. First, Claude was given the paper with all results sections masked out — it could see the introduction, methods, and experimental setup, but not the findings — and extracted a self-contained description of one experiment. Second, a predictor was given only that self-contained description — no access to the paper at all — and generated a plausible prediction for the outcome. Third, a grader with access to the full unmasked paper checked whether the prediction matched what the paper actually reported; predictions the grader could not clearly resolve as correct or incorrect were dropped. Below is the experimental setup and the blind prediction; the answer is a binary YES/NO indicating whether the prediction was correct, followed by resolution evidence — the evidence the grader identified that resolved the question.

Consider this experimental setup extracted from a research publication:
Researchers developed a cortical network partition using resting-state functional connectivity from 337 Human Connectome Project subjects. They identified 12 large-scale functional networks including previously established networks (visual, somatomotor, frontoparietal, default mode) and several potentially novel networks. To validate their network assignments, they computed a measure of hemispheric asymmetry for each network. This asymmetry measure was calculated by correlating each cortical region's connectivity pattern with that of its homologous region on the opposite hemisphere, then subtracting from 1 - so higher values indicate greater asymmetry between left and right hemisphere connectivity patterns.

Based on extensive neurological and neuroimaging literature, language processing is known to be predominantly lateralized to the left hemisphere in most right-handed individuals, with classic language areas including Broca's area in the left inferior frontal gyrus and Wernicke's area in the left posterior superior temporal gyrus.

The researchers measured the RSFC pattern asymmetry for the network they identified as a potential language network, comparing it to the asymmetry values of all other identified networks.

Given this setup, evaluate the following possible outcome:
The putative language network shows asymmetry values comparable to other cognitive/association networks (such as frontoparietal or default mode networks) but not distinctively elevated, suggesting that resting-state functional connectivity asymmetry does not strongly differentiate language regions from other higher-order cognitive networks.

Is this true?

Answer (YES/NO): NO